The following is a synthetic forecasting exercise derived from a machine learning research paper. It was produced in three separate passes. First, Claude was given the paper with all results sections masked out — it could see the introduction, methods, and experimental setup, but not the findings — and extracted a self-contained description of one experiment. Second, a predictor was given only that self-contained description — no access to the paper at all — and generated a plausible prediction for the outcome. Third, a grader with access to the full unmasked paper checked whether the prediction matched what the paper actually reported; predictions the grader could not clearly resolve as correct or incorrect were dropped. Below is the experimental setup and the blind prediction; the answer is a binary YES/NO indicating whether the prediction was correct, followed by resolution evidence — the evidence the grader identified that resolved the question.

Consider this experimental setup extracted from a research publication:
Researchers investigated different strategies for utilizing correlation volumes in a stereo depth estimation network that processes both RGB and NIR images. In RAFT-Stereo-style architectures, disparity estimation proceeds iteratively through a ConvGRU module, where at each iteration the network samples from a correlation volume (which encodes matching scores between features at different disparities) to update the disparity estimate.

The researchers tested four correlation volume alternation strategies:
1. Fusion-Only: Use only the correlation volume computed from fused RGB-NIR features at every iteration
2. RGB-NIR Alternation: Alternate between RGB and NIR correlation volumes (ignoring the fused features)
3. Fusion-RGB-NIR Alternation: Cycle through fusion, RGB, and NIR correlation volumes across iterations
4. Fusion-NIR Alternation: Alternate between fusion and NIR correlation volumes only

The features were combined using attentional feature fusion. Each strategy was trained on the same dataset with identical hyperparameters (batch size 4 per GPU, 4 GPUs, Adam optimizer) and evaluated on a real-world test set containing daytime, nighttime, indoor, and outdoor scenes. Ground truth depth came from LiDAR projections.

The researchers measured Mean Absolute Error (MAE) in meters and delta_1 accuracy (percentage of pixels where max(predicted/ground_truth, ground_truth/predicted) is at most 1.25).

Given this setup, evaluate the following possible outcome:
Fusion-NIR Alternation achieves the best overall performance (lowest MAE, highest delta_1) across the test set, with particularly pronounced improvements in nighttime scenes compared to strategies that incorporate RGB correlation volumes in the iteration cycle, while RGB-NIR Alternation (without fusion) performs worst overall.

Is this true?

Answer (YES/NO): NO